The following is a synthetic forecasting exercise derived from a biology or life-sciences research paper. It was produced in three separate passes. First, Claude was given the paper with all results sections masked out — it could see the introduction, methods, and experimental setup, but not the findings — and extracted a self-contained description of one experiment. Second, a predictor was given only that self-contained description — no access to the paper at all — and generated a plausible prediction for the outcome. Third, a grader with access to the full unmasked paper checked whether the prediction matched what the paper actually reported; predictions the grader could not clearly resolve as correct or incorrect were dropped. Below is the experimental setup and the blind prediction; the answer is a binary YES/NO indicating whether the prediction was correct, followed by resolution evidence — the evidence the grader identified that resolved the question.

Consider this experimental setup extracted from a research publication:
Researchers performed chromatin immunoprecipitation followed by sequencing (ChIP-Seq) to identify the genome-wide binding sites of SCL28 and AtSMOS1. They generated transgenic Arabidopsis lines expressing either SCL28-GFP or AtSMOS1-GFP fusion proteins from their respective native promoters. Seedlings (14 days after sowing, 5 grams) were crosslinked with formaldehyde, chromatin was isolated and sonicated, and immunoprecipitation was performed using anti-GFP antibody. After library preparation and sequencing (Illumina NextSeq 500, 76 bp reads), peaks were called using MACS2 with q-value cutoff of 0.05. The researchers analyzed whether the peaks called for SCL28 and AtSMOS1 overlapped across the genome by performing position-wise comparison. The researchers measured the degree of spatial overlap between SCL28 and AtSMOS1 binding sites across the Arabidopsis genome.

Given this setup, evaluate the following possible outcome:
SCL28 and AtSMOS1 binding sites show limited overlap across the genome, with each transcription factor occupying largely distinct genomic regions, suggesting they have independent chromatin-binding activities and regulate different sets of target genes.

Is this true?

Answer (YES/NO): NO